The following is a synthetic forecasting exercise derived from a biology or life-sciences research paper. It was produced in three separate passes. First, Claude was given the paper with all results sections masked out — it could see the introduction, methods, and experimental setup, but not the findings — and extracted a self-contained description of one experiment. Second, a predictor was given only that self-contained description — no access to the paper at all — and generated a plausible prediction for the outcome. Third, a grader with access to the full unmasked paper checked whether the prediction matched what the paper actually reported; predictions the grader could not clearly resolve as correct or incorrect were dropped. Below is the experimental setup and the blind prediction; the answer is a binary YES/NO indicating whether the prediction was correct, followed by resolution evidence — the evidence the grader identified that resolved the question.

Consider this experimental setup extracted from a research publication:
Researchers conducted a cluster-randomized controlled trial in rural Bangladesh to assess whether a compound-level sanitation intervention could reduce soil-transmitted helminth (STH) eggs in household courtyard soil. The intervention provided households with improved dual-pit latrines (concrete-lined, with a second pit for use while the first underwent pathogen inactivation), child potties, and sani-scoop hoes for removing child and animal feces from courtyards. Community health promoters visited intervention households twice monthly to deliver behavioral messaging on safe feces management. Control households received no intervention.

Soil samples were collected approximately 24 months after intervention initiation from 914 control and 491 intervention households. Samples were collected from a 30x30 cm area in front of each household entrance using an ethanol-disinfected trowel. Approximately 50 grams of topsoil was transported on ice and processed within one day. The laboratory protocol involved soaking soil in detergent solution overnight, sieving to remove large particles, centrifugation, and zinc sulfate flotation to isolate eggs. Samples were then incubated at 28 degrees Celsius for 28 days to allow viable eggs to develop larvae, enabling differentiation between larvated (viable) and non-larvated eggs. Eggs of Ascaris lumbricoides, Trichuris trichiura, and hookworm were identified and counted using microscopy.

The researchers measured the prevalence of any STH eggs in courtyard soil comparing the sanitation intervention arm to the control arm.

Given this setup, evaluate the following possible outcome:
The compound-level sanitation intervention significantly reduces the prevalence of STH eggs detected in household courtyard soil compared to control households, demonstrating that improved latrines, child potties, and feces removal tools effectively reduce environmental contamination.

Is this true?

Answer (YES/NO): NO